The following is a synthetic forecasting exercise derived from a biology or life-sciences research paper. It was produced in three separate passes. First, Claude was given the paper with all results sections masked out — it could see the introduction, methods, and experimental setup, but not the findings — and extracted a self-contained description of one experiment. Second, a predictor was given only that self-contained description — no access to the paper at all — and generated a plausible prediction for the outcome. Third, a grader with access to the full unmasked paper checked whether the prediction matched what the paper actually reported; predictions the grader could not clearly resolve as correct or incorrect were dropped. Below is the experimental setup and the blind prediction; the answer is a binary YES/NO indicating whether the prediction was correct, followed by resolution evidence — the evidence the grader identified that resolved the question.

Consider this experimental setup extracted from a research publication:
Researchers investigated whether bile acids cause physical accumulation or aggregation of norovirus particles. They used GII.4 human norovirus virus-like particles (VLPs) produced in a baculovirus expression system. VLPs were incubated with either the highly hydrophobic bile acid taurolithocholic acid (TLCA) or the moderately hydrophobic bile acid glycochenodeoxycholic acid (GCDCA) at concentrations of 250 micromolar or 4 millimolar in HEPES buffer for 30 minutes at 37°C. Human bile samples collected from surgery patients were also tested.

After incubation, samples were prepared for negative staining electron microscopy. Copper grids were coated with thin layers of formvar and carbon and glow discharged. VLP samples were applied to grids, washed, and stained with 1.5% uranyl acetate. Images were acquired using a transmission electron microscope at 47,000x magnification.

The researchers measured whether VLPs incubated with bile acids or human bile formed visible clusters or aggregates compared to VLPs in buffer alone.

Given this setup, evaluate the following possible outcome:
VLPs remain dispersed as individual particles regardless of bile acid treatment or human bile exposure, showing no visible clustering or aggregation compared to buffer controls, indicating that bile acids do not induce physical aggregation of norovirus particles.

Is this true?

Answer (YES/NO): NO